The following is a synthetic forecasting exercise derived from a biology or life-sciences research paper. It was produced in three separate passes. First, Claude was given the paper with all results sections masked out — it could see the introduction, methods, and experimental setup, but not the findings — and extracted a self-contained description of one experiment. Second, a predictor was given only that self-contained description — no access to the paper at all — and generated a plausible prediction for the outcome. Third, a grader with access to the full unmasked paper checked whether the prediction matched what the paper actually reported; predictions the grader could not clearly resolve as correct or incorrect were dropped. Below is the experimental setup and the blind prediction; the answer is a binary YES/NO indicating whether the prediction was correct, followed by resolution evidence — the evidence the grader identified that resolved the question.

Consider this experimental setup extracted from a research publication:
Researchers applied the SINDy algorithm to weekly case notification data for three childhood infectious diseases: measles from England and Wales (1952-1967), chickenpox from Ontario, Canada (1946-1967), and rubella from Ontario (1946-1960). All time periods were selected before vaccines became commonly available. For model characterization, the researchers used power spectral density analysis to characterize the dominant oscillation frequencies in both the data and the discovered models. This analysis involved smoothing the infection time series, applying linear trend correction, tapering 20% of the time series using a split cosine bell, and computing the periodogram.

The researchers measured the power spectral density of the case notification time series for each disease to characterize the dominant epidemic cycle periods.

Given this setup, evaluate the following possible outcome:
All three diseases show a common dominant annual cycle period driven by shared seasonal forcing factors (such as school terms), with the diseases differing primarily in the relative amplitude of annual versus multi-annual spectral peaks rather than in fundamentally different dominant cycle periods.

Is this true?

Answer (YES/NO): NO